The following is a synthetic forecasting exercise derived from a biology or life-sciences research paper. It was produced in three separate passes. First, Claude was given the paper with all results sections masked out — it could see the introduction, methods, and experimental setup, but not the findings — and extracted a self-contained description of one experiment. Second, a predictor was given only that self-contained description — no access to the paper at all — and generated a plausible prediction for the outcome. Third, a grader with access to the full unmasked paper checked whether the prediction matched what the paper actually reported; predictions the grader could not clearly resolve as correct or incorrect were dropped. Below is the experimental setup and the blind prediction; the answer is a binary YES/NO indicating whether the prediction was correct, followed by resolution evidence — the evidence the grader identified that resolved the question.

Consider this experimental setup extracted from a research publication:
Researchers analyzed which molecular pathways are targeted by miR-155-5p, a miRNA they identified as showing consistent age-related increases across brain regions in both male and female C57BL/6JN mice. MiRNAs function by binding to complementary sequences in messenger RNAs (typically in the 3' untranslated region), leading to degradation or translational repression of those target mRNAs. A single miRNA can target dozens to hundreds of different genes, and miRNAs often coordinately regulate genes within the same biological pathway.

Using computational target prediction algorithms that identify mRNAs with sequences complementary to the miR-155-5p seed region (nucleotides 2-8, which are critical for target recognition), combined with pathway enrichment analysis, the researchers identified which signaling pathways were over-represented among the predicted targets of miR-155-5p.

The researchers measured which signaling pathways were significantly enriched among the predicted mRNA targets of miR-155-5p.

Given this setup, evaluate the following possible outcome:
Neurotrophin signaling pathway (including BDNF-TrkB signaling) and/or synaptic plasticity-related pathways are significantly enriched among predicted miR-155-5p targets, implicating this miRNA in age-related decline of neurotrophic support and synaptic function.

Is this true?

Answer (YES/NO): NO